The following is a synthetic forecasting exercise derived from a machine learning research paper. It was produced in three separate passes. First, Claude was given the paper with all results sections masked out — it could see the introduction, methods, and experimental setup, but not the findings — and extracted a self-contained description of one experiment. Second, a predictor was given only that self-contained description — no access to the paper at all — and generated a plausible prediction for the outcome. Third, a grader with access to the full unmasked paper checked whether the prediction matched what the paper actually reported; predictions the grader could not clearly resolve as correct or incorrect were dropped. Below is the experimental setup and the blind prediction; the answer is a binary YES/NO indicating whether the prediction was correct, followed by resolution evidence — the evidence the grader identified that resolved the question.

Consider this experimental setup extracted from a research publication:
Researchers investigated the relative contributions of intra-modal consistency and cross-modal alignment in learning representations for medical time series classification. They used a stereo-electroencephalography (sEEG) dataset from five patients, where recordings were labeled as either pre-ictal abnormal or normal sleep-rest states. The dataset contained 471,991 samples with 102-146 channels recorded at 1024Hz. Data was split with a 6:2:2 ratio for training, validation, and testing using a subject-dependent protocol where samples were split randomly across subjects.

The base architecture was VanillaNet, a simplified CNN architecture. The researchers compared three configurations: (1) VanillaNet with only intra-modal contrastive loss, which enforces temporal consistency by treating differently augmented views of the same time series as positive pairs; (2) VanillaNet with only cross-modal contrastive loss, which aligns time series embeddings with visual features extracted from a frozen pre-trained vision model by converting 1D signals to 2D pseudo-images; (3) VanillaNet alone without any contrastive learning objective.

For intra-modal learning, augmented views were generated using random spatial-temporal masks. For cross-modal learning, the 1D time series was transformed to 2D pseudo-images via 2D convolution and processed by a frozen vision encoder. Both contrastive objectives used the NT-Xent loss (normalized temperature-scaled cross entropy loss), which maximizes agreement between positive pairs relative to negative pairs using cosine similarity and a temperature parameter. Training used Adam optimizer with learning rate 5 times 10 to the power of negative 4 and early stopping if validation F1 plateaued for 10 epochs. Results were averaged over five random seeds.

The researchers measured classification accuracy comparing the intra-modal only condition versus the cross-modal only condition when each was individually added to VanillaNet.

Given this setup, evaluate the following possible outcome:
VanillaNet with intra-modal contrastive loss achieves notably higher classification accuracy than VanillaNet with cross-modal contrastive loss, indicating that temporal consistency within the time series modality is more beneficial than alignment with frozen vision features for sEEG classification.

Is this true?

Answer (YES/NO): NO